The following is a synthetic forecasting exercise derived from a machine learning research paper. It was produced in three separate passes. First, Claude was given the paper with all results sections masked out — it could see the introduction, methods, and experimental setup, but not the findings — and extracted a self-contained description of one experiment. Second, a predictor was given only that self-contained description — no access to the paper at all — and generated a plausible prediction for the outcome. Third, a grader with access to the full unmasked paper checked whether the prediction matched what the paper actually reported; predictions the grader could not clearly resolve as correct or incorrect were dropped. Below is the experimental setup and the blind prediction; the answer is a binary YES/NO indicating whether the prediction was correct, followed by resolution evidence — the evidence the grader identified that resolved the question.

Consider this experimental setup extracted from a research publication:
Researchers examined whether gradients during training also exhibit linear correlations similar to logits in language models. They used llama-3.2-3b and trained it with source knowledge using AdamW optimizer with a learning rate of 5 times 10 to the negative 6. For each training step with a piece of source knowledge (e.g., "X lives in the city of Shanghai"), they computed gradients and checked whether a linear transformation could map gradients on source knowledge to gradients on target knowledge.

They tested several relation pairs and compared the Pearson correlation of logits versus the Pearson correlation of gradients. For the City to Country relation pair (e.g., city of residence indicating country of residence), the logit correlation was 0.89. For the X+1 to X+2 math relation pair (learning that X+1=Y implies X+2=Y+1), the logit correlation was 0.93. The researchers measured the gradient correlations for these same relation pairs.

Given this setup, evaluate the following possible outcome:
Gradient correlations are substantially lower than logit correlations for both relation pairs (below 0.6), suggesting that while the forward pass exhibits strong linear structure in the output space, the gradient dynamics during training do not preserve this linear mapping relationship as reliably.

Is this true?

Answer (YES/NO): NO